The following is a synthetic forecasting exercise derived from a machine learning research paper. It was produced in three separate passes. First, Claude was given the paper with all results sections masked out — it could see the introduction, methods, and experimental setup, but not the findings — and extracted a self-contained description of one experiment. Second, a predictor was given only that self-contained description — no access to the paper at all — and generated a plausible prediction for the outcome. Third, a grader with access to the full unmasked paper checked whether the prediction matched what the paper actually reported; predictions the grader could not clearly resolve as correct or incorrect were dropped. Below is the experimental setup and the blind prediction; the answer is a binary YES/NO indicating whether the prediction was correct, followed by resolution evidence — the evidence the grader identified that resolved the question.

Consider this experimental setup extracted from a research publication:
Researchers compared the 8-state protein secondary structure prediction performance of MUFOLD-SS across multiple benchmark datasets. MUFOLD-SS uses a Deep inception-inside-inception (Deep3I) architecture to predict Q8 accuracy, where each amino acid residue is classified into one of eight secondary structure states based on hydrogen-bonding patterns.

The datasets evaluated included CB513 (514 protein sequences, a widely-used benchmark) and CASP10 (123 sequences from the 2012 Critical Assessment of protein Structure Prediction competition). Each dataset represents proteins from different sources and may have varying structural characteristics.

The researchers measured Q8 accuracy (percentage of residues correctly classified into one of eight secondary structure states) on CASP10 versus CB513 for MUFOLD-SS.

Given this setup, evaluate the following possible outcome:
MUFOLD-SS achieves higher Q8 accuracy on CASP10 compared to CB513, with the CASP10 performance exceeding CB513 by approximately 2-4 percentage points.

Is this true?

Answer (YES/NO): NO